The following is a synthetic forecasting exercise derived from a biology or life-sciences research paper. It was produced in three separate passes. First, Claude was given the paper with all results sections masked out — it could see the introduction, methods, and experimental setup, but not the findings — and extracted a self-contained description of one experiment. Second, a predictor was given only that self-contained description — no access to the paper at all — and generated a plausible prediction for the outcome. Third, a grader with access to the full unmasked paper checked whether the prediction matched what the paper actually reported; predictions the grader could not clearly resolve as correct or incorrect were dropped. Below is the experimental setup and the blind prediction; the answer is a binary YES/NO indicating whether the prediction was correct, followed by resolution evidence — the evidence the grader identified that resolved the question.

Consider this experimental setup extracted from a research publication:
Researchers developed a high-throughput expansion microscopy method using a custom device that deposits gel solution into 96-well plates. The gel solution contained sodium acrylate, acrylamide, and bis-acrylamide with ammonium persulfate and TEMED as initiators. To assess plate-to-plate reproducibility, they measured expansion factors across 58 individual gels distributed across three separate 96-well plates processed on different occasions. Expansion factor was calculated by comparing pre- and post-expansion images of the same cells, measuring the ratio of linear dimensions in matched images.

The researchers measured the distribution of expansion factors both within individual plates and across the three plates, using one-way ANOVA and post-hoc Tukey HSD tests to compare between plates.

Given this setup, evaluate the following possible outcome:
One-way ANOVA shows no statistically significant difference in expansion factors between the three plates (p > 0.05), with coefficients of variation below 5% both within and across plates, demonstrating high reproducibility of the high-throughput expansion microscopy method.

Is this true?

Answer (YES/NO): NO